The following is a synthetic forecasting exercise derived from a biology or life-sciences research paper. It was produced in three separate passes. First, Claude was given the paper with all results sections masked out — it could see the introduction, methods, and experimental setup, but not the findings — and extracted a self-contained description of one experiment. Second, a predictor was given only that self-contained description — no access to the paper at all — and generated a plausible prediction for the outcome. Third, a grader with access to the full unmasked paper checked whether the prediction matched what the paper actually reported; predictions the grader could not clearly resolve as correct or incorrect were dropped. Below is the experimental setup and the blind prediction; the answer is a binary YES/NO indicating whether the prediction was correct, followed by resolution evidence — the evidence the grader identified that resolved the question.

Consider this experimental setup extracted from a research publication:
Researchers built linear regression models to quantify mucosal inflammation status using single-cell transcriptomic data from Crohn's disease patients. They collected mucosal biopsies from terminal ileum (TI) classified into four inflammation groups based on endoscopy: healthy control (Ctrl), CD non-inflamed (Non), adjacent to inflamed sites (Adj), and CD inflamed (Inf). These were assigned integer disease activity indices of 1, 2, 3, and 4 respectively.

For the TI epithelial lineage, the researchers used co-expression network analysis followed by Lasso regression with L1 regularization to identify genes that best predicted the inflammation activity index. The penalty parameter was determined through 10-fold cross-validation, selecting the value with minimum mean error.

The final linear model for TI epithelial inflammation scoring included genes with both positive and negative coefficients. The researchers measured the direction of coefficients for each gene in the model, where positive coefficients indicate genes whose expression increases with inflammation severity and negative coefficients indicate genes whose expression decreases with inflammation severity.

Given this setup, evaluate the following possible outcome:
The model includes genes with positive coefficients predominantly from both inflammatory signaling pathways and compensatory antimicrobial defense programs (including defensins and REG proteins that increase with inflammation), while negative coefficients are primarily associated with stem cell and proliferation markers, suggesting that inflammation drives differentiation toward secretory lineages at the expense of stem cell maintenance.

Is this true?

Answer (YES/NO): NO